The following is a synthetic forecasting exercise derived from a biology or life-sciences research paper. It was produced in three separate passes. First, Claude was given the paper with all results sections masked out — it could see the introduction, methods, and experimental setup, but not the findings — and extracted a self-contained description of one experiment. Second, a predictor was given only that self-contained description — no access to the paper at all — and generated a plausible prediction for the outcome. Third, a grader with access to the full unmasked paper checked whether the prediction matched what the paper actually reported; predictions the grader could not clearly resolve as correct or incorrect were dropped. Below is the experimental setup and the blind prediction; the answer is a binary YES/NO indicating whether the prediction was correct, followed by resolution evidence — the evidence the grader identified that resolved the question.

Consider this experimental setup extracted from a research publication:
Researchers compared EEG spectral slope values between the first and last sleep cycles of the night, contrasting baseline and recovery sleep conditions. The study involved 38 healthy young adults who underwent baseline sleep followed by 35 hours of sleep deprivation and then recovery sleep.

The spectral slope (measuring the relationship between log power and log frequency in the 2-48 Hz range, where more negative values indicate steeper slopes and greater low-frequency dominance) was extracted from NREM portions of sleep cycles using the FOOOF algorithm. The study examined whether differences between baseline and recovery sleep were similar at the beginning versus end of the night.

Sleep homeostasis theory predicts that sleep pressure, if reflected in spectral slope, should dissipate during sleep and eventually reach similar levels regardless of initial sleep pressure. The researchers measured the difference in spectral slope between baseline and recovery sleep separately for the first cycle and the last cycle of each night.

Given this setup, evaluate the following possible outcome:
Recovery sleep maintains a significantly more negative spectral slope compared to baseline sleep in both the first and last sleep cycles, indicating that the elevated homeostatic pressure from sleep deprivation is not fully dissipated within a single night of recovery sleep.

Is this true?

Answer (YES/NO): NO